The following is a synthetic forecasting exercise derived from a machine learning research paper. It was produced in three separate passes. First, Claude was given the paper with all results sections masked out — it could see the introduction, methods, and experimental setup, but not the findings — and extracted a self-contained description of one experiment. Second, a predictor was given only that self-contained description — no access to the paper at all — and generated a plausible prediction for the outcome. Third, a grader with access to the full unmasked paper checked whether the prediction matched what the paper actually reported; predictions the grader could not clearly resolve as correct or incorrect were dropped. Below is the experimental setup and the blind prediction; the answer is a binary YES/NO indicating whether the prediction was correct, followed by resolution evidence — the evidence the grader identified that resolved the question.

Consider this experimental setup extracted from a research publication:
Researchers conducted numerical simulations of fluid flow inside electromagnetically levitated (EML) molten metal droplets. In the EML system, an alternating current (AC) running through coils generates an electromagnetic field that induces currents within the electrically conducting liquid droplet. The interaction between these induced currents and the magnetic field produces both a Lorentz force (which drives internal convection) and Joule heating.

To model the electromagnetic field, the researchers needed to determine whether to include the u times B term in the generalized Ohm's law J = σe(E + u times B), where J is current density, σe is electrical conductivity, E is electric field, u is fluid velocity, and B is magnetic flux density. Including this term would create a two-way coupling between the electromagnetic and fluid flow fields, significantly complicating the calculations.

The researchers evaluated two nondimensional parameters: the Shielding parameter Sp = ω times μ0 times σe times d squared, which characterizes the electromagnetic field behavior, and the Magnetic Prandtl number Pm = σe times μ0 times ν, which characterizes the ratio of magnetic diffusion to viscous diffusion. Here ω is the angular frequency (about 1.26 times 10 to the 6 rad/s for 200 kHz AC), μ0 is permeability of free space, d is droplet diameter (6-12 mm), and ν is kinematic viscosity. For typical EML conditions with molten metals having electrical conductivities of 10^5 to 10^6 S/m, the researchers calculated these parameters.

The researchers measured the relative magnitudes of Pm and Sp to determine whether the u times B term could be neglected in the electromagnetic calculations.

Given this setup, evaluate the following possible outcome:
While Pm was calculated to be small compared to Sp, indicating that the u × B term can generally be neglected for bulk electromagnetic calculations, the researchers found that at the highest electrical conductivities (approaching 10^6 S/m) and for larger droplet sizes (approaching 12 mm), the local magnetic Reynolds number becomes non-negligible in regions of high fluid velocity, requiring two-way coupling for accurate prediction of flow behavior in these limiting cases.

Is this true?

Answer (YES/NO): NO